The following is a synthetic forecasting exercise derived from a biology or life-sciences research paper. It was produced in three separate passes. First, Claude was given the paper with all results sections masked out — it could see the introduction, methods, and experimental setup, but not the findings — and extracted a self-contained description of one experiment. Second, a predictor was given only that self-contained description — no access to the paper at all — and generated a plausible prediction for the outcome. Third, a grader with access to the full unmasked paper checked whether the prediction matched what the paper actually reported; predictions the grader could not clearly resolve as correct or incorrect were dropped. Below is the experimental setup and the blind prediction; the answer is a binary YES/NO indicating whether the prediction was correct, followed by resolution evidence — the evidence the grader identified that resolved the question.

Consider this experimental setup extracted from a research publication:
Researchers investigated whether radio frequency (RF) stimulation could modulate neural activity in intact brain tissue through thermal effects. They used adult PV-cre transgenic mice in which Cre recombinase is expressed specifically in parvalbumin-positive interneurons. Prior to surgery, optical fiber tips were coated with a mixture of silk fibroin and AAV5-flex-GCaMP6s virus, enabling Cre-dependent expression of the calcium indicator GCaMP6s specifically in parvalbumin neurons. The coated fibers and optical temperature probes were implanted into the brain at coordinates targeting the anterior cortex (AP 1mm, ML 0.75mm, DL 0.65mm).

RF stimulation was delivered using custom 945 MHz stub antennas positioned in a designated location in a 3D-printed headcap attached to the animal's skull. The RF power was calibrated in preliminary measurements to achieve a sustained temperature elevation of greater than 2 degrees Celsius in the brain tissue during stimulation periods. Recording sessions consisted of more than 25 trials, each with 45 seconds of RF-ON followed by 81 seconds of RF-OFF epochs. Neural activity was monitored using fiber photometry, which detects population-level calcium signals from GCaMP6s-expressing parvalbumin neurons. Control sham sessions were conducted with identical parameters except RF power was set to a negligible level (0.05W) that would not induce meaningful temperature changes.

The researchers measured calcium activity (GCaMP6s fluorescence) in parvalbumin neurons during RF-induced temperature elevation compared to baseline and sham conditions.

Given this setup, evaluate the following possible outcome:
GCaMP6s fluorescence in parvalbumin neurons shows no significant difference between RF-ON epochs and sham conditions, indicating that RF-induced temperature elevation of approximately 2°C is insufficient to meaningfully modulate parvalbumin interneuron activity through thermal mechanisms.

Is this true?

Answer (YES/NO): NO